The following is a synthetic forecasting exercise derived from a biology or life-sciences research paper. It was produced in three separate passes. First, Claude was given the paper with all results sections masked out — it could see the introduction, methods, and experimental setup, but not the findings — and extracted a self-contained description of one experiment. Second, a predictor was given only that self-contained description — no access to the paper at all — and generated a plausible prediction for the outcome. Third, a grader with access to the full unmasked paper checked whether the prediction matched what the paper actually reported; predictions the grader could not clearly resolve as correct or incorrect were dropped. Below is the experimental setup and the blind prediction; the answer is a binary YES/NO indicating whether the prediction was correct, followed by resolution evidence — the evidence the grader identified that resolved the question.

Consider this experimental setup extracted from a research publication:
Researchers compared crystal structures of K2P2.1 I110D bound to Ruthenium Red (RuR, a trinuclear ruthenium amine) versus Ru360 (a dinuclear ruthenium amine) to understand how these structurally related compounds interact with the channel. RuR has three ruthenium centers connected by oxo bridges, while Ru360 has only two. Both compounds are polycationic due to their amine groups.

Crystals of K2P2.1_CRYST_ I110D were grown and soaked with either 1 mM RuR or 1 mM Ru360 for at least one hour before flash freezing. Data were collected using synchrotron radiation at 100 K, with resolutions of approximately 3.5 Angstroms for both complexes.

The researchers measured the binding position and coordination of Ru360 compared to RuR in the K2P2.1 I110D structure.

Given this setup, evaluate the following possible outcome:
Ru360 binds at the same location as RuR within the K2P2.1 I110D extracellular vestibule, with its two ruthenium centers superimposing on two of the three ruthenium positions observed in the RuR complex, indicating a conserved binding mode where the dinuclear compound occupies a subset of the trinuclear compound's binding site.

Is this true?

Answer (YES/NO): YES